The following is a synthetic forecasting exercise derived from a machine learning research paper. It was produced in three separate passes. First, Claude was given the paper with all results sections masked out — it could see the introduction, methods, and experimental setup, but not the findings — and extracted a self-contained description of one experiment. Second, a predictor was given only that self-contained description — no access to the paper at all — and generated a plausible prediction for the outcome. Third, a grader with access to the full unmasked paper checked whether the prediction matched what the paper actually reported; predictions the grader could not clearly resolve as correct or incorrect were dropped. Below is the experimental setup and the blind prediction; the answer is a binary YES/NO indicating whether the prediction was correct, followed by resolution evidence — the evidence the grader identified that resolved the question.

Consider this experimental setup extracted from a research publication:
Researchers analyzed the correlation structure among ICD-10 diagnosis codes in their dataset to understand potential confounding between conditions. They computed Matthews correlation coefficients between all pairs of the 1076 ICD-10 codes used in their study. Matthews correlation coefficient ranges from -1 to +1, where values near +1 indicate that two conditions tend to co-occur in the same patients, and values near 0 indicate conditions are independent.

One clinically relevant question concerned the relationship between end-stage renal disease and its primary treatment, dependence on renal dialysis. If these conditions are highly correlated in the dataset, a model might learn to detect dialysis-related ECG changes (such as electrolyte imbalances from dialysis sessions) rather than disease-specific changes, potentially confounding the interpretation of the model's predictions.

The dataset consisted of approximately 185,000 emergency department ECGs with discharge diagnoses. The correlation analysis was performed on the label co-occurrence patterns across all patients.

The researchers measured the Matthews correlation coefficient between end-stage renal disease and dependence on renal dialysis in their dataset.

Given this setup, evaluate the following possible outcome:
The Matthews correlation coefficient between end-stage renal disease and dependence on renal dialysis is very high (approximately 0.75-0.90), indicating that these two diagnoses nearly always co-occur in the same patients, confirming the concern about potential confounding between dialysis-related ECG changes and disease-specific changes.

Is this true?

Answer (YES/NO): YES